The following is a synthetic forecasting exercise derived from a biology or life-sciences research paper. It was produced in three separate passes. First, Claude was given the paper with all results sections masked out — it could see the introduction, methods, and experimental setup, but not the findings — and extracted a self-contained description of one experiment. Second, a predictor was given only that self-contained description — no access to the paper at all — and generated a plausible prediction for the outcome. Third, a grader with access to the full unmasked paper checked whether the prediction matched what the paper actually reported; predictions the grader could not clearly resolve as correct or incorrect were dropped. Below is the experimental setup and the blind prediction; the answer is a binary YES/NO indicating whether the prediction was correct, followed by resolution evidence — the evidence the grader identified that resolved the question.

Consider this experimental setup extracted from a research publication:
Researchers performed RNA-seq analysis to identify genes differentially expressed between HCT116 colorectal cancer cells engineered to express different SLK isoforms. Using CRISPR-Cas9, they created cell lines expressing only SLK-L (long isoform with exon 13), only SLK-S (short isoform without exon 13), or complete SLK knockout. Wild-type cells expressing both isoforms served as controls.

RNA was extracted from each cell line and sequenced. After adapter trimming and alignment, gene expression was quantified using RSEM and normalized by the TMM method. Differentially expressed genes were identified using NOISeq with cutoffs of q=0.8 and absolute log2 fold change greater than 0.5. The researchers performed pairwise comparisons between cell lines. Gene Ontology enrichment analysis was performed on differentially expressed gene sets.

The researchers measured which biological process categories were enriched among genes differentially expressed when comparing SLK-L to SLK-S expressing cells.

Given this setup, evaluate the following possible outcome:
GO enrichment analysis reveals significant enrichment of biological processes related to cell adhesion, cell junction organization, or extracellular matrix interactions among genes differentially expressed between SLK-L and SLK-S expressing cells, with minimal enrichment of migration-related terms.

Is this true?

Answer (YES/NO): NO